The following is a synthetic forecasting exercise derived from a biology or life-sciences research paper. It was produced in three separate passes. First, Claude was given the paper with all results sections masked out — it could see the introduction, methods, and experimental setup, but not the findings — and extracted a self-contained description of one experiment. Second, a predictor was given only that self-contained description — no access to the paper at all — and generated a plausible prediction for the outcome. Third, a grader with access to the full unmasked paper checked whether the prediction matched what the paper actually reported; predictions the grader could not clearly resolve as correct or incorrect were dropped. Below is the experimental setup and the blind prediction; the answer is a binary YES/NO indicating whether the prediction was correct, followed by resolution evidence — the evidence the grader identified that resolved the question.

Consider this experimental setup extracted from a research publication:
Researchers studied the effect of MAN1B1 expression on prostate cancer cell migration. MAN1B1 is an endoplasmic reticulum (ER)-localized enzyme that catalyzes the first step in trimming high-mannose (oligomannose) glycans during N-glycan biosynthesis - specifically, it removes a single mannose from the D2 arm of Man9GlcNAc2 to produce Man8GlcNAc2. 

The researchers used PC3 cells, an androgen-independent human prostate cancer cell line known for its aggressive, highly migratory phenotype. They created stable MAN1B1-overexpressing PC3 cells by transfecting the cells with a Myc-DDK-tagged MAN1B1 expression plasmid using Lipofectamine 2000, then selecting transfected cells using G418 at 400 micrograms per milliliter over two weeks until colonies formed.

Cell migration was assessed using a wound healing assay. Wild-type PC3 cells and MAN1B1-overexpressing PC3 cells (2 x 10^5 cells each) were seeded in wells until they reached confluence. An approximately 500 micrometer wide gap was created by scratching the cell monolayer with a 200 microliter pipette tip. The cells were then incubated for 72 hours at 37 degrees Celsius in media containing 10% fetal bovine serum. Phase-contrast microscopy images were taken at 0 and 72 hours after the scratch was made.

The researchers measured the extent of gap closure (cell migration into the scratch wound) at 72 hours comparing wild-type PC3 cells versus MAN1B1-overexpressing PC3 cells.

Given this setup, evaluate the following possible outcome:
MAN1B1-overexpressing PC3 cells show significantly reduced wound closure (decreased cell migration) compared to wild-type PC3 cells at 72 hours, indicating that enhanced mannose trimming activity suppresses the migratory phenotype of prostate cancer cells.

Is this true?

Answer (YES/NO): YES